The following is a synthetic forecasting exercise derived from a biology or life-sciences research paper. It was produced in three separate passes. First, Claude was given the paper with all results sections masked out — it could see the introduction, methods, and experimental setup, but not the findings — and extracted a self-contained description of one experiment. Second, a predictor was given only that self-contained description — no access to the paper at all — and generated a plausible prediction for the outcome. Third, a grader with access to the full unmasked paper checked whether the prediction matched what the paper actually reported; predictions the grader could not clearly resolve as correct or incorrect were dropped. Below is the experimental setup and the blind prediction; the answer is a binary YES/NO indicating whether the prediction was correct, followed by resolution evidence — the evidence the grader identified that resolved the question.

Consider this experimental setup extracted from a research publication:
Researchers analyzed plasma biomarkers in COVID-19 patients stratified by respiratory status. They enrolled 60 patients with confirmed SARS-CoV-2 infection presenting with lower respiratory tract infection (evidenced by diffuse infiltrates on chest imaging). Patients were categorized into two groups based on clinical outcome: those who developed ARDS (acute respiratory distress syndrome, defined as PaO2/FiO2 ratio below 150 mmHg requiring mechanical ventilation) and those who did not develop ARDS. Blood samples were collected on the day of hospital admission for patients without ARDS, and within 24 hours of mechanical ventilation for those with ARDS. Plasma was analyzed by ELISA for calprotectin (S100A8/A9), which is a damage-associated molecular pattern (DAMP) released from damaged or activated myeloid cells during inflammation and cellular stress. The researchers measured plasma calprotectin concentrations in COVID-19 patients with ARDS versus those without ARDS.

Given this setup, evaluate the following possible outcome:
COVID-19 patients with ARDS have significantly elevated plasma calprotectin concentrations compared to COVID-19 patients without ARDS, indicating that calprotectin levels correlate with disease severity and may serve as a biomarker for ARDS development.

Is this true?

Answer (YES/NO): YES